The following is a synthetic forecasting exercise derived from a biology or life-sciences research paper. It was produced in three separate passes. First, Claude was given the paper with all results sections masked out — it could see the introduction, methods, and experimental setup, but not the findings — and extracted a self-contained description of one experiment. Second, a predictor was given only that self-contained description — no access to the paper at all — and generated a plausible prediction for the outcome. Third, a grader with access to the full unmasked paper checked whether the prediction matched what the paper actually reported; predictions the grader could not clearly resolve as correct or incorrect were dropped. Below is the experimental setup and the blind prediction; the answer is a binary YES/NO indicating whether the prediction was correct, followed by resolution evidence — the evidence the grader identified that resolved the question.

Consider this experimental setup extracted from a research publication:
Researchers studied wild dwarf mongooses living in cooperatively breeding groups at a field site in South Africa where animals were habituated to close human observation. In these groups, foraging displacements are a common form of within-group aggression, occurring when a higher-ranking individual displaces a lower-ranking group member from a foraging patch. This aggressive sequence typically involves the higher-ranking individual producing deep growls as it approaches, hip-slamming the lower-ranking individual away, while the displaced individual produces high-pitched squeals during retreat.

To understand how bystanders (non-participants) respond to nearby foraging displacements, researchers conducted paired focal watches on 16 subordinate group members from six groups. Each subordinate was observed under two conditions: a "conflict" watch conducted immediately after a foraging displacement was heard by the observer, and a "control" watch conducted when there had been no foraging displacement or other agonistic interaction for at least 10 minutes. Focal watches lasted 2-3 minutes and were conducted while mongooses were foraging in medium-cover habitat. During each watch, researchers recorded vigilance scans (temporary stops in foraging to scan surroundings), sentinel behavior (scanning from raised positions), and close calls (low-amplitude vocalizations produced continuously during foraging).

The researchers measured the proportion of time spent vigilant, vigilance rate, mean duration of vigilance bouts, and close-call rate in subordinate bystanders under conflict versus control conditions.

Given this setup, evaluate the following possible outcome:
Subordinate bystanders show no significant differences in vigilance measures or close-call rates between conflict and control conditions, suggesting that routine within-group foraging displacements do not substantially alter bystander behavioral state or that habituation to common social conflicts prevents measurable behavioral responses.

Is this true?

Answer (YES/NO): NO